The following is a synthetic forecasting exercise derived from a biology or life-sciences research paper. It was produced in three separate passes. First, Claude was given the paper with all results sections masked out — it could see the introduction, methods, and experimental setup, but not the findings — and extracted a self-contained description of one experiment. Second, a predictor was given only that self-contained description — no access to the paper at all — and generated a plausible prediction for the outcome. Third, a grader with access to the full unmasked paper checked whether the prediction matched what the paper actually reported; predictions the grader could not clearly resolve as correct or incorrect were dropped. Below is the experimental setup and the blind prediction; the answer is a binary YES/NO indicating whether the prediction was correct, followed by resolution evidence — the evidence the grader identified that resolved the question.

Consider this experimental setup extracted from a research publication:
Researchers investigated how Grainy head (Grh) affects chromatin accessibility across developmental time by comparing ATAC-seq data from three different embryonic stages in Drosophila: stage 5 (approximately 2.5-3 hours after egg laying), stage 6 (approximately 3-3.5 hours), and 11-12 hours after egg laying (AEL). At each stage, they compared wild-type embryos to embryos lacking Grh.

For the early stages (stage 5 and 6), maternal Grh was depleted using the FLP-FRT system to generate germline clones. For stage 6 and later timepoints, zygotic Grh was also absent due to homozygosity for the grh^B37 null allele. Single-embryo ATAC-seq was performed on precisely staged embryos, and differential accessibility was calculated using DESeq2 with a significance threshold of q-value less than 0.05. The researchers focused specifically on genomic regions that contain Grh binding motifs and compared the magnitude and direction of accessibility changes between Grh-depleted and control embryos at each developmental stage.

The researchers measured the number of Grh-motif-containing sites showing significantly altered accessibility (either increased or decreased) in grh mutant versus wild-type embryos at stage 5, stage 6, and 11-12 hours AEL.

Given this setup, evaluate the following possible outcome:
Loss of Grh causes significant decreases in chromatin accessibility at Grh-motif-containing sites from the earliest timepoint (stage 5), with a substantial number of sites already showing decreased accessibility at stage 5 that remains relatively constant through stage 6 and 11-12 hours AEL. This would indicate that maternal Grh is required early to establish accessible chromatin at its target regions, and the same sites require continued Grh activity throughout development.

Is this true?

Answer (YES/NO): NO